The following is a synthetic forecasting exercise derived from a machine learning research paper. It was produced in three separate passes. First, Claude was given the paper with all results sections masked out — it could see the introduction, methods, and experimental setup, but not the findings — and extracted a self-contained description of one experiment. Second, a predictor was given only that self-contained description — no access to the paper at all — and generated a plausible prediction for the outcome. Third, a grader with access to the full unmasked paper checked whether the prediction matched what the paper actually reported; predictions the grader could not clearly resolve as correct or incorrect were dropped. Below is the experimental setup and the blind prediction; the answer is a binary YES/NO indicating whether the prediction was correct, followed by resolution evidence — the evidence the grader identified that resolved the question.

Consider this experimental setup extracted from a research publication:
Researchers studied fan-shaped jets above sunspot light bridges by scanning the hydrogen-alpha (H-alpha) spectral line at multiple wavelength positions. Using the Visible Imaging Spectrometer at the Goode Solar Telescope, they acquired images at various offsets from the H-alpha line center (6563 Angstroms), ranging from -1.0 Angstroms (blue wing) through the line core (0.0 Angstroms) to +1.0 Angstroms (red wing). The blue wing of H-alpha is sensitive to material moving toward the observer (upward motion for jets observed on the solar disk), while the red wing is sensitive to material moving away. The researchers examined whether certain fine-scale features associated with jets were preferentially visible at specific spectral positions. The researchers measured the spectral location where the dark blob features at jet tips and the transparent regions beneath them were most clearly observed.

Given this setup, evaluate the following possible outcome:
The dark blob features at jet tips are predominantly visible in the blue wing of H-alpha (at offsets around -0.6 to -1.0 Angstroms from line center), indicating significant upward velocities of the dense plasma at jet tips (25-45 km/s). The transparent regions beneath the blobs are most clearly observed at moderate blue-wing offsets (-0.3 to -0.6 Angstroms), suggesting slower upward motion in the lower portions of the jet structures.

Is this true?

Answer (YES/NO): NO